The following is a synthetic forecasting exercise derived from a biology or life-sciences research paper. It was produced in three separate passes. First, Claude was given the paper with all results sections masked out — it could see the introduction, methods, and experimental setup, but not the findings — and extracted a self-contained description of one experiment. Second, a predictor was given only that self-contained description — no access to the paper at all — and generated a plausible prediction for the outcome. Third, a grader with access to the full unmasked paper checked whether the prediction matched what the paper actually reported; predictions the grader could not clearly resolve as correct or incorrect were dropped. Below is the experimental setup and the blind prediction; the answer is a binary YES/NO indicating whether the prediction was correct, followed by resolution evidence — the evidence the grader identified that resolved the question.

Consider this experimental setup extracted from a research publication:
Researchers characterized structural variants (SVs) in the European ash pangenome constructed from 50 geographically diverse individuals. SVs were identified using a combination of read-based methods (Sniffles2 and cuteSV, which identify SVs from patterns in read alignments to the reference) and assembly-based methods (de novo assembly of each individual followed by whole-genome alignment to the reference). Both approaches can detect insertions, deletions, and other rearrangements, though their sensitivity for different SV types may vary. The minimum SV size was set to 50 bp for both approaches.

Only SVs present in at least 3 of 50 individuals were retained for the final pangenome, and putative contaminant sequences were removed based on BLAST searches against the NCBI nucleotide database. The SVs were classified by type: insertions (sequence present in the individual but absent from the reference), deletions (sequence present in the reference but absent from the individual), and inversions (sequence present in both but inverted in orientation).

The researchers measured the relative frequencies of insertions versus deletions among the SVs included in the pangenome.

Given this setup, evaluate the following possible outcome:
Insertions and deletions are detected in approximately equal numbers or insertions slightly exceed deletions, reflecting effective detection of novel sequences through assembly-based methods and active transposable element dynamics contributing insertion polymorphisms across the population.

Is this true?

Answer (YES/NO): NO